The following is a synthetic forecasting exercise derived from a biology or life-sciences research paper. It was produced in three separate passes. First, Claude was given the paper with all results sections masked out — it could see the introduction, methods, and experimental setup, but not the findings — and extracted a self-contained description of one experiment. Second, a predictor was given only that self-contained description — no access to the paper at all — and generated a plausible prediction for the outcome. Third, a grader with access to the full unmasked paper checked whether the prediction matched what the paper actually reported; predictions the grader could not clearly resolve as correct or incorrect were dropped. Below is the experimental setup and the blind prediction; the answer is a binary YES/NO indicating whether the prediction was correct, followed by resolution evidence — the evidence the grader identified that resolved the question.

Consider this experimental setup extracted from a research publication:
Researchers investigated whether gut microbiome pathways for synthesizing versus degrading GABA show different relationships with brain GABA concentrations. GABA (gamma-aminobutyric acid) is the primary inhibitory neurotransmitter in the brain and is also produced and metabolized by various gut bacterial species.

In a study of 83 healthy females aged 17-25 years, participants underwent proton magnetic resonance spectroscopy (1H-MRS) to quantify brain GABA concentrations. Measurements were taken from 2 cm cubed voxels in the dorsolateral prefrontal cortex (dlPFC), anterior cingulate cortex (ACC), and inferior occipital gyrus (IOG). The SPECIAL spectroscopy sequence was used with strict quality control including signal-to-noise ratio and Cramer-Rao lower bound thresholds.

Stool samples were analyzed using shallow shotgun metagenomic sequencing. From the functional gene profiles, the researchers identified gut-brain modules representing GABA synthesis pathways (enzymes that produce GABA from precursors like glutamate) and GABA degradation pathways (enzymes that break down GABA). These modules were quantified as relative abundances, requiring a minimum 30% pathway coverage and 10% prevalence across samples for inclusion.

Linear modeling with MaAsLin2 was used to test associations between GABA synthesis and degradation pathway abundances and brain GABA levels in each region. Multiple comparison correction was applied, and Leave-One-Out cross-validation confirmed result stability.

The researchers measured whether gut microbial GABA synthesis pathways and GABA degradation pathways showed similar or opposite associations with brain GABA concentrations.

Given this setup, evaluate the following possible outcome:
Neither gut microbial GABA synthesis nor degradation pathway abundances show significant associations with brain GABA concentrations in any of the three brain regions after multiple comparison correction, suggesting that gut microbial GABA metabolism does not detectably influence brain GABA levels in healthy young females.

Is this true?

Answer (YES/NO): NO